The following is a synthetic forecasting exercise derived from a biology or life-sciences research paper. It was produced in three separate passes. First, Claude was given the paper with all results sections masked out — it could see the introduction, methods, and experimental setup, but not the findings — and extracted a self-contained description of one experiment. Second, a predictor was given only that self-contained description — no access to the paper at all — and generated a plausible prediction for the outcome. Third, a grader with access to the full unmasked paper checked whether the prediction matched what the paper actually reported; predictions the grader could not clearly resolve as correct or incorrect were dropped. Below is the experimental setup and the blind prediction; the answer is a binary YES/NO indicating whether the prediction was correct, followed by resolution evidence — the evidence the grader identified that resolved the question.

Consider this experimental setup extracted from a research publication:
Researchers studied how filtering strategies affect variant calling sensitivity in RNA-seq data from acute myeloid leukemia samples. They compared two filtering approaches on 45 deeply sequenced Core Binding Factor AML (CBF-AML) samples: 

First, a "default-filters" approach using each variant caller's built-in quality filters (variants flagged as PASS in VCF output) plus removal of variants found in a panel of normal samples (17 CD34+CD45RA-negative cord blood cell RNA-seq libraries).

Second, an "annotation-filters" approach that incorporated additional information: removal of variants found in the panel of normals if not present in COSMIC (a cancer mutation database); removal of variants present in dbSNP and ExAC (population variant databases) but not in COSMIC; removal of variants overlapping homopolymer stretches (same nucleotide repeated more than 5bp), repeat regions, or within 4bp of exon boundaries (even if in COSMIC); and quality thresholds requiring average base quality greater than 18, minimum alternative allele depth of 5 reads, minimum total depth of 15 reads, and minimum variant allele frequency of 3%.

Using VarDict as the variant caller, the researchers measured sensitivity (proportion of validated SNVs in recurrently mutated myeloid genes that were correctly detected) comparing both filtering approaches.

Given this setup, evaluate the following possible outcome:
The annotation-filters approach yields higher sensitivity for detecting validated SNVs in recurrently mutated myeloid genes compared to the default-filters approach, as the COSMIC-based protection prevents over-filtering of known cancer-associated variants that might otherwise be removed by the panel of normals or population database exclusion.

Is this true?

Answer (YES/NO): YES